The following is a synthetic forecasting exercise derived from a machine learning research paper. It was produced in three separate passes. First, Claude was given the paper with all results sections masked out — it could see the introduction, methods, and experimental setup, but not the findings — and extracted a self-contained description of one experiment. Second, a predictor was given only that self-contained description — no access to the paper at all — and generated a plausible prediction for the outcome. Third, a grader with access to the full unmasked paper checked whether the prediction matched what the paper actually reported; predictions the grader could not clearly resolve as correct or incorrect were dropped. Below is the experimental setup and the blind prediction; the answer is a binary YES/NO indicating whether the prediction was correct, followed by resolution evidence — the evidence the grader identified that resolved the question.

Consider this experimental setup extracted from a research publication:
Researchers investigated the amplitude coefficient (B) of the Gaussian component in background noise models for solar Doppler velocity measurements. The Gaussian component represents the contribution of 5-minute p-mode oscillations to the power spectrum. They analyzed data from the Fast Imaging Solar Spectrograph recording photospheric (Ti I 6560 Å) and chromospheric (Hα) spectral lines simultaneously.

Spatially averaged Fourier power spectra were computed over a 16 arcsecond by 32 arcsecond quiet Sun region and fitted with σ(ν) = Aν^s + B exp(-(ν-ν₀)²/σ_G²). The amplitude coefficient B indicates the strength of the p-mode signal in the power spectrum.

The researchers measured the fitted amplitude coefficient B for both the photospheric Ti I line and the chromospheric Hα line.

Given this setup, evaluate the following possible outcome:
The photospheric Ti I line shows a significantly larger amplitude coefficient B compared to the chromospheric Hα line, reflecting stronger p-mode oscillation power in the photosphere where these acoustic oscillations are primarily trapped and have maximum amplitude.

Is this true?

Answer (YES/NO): NO